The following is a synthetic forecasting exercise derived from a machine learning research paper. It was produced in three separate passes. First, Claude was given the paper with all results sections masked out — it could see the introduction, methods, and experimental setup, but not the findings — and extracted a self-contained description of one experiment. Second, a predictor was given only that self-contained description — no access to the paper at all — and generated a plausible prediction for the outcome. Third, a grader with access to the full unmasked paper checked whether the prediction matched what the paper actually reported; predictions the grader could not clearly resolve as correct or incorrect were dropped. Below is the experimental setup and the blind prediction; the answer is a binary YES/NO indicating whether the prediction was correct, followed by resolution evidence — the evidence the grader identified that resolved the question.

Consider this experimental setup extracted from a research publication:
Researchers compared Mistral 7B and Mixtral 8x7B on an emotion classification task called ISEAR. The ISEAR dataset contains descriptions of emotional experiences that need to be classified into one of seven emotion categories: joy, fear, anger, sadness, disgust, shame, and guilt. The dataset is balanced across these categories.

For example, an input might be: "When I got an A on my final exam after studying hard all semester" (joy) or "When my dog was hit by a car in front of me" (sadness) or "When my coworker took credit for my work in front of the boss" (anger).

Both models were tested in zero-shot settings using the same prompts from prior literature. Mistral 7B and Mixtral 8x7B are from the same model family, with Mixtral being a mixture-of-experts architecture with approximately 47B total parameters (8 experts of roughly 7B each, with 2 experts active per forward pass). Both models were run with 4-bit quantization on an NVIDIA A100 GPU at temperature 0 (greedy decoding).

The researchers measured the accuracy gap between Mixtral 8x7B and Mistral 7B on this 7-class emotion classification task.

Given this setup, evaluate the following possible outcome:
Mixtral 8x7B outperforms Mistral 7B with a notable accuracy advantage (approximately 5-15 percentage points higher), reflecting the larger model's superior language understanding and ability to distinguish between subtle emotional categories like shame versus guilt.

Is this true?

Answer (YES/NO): YES